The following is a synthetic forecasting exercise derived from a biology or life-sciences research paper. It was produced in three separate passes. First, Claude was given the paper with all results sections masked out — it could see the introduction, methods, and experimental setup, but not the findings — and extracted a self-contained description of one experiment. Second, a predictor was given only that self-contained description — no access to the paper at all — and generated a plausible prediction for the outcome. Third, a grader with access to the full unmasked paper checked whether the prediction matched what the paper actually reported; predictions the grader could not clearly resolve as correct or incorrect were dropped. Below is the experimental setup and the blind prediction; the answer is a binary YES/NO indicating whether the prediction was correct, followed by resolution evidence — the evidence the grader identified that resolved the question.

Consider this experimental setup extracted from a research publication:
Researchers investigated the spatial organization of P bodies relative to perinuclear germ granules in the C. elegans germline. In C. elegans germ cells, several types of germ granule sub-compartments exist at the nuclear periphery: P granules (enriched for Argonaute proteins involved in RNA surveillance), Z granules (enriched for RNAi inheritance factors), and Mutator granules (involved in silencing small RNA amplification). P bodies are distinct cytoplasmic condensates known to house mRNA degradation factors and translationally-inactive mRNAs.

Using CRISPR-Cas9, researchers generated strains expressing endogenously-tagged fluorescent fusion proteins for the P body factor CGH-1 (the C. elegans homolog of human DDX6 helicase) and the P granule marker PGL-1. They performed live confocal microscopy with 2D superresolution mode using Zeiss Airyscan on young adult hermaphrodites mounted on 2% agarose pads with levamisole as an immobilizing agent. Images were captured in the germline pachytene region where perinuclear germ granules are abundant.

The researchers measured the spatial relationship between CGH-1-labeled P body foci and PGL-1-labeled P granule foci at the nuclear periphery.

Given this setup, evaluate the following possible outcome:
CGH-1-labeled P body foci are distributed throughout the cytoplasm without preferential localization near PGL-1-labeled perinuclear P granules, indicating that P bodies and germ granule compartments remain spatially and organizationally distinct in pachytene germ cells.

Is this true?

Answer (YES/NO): NO